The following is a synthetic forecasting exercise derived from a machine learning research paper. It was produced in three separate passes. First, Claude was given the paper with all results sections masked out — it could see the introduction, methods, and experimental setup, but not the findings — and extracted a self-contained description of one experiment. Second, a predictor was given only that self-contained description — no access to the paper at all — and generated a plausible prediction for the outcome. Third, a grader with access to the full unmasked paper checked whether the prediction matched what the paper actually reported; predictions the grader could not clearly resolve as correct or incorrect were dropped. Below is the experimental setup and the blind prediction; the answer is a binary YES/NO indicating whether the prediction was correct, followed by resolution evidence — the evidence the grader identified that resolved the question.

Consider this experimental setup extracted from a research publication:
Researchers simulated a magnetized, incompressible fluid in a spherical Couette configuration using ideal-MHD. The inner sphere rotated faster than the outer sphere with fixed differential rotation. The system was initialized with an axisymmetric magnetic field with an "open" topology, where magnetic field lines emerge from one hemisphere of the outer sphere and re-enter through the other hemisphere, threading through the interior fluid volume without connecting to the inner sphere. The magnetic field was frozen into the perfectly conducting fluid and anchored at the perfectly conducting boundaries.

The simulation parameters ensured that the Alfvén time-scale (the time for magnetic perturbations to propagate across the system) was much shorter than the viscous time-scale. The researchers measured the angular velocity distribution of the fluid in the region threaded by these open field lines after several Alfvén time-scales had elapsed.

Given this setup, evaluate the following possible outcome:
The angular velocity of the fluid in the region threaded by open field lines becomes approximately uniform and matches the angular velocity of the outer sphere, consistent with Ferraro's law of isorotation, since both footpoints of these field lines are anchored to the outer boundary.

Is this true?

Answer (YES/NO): YES